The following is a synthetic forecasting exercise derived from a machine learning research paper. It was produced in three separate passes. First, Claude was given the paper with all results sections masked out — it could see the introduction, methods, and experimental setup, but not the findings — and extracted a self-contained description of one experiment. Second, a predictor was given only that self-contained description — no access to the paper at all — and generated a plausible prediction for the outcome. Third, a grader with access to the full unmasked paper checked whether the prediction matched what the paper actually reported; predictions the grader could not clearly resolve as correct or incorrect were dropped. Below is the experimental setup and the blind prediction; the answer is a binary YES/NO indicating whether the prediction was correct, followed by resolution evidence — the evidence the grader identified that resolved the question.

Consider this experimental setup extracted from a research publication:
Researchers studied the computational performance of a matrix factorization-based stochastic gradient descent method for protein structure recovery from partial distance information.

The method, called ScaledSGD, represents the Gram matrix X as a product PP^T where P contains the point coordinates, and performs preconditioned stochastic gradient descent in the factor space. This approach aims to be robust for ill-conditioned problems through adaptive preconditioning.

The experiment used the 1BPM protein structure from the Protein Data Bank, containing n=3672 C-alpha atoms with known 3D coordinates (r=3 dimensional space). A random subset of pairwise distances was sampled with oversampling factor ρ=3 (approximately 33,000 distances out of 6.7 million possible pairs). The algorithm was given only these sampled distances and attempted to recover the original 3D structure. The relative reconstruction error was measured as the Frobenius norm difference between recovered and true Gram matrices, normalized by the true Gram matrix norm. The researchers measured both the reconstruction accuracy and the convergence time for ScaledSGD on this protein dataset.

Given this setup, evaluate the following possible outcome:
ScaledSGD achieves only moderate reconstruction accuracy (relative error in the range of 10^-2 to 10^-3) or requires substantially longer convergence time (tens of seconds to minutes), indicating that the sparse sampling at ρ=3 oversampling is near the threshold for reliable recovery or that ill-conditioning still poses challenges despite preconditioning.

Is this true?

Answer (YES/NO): YES